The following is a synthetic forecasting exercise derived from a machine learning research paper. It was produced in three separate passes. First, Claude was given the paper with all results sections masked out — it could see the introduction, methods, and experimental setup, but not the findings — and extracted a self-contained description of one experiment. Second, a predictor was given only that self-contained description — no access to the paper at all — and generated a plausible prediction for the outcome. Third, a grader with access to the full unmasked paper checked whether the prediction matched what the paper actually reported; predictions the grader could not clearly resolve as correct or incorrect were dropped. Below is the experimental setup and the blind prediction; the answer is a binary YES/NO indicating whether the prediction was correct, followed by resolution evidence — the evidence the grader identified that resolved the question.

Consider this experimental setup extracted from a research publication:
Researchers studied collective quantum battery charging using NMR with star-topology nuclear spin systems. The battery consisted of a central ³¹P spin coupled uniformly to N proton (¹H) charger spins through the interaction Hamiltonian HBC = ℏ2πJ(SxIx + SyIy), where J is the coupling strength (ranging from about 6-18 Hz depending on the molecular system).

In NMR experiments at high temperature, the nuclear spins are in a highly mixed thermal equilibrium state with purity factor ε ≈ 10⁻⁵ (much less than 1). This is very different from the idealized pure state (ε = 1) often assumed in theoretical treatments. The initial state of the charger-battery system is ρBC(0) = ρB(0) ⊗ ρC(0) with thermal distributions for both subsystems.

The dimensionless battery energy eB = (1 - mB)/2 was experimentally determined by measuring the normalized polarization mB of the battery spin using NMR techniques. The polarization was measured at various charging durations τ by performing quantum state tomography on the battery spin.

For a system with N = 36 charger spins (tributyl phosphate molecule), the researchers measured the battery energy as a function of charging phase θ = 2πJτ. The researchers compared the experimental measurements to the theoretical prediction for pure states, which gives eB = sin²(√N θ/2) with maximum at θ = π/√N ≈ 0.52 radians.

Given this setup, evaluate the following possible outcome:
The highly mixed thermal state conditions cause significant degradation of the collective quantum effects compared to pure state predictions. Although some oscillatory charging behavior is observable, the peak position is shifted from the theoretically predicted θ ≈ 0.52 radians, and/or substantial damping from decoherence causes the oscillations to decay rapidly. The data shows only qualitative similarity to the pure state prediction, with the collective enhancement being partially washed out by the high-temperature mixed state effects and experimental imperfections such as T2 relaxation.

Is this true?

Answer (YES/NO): NO